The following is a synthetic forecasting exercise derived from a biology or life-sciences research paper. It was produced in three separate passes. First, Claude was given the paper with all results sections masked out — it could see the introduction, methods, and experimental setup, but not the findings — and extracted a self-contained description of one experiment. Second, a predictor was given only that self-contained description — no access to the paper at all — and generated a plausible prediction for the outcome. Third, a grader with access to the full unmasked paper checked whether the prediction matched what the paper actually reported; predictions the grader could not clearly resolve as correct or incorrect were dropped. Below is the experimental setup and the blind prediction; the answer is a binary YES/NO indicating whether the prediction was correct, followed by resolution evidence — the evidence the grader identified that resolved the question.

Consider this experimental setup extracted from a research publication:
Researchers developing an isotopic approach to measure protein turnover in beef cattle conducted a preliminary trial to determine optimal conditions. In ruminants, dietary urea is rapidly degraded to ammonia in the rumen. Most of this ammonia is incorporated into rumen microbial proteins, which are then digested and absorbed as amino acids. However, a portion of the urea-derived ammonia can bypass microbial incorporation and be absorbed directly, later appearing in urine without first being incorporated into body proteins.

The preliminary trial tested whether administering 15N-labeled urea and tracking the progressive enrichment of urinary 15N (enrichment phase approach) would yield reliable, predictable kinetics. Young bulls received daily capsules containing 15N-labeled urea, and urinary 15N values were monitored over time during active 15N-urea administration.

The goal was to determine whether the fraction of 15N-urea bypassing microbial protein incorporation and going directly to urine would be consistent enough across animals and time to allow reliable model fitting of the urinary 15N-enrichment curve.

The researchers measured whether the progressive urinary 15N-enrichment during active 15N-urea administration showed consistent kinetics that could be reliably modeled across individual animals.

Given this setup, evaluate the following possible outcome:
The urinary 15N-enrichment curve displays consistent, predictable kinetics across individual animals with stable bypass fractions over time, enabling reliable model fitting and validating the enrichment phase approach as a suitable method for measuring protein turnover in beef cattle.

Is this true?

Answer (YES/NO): NO